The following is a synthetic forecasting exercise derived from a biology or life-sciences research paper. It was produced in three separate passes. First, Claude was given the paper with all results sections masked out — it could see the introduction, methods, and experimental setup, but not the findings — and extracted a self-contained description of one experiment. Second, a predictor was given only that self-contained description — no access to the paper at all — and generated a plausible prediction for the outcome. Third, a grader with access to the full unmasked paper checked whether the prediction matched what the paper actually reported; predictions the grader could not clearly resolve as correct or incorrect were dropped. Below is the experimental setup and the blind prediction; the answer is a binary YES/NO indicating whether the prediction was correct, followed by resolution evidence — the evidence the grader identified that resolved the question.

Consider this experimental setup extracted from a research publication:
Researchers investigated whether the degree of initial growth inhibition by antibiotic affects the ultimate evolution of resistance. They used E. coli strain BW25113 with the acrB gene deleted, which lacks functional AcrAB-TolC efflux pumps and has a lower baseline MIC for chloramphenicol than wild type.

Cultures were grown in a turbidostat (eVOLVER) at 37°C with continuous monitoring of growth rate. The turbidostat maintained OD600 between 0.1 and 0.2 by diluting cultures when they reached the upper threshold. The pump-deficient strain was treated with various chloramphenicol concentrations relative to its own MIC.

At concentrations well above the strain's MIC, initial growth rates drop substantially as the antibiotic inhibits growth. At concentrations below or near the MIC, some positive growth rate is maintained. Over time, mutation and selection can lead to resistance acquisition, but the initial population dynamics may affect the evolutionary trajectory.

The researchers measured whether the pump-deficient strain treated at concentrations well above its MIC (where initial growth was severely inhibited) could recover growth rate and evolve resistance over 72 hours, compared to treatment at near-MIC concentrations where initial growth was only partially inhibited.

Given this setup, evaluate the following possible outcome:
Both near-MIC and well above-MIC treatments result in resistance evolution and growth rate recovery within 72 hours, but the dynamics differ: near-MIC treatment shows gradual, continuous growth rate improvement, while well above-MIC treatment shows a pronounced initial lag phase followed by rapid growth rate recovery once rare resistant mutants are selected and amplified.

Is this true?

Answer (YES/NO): NO